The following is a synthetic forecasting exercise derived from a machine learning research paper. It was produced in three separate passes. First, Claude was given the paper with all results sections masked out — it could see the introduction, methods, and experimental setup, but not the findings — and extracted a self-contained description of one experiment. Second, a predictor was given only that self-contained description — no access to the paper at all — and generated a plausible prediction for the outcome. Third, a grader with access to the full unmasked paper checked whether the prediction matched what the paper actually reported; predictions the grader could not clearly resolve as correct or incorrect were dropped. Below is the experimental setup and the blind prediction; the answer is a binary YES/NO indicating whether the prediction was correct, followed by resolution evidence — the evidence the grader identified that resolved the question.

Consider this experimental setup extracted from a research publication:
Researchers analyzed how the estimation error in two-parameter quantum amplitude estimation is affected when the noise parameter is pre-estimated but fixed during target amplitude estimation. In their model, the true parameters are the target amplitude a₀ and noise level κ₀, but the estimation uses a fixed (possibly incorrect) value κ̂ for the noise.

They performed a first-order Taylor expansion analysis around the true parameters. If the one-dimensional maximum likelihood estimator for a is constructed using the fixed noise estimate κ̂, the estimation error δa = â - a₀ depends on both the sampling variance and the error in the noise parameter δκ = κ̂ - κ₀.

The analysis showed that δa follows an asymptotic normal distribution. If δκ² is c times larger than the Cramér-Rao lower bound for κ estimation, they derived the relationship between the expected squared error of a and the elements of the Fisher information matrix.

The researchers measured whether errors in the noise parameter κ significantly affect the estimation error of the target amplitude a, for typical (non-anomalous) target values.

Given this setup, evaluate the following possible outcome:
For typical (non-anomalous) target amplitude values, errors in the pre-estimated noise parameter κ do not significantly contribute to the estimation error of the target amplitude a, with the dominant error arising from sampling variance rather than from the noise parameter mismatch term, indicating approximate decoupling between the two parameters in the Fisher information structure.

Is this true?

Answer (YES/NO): YES